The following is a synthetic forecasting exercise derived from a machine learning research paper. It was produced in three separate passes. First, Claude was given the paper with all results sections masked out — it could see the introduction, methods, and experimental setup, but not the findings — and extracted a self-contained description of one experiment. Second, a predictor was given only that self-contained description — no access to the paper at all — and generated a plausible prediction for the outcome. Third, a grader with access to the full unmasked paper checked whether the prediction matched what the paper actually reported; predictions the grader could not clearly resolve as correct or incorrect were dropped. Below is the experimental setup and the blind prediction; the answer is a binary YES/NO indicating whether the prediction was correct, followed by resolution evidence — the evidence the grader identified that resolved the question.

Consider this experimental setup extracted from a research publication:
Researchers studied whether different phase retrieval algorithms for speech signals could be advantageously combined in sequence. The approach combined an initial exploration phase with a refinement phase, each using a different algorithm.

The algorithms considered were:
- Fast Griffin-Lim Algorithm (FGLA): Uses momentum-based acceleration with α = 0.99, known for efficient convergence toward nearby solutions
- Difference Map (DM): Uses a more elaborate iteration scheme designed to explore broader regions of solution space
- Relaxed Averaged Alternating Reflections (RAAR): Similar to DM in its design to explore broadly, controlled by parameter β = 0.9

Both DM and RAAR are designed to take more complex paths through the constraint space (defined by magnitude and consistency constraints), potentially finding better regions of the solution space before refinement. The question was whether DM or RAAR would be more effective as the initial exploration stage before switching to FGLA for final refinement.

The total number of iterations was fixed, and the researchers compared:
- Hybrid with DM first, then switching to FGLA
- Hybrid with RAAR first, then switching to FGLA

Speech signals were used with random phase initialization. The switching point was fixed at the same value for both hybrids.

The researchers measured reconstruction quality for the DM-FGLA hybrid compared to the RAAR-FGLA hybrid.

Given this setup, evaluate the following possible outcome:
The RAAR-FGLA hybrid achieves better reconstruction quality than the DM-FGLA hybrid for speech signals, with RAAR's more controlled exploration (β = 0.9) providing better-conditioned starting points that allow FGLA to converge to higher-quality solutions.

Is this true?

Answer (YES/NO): NO